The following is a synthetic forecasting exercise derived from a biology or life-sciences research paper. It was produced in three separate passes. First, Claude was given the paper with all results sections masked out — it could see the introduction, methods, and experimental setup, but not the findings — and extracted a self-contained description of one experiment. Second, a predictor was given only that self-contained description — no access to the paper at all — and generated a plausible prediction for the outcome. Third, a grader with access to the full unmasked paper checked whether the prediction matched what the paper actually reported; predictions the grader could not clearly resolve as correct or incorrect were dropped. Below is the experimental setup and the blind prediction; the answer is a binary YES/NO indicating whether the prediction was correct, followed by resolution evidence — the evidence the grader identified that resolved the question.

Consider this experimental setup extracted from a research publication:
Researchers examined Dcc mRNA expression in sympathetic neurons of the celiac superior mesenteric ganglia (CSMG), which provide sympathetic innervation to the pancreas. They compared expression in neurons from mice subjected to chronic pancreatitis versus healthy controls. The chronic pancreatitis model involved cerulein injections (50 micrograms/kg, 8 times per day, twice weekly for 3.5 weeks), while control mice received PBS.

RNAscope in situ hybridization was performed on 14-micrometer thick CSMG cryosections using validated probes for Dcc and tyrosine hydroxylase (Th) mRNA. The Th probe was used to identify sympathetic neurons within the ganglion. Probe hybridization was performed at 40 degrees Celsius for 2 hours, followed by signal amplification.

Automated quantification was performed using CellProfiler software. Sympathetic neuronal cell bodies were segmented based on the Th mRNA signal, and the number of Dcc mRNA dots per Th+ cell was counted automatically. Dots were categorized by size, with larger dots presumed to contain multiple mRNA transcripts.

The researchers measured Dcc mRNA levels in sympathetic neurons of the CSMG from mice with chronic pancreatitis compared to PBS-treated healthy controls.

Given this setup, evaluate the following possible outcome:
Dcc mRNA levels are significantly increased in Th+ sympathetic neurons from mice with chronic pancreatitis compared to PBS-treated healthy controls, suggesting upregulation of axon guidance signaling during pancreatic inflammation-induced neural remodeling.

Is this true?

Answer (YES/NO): YES